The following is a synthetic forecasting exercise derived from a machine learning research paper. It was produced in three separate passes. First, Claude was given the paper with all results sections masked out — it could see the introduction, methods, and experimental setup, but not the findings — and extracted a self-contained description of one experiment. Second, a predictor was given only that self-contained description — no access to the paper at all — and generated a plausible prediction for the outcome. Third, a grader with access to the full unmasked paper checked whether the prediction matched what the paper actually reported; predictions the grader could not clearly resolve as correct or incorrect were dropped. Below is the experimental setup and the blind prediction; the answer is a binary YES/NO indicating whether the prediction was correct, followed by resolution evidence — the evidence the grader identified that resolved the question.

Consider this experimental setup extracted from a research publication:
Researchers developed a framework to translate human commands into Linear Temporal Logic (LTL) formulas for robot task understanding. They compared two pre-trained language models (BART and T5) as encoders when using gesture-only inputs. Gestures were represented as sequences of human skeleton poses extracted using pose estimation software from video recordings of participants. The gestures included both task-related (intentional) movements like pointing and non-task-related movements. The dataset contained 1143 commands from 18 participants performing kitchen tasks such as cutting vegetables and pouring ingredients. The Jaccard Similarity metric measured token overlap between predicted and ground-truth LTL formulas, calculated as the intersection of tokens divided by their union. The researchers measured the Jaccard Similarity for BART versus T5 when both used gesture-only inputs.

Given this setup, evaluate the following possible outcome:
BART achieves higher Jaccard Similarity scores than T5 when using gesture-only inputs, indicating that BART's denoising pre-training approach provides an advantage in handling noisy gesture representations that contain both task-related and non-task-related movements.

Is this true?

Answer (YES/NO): NO